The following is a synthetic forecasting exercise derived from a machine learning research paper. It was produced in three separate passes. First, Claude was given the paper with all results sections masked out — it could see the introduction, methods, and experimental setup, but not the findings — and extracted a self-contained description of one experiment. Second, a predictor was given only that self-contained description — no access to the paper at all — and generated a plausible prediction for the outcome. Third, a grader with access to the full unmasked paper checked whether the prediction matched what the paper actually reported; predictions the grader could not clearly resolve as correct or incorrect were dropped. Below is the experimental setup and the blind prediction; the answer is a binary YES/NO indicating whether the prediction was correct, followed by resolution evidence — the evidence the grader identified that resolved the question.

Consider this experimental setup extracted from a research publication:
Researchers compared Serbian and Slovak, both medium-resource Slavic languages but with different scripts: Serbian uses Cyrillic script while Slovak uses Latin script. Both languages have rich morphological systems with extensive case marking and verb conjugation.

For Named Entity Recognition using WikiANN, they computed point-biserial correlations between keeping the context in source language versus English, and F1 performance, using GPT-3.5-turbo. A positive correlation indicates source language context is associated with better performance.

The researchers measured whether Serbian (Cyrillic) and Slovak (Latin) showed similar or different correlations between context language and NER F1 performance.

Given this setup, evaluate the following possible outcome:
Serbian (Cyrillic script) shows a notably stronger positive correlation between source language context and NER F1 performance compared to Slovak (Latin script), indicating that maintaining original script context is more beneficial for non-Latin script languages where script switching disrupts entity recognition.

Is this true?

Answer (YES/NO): YES